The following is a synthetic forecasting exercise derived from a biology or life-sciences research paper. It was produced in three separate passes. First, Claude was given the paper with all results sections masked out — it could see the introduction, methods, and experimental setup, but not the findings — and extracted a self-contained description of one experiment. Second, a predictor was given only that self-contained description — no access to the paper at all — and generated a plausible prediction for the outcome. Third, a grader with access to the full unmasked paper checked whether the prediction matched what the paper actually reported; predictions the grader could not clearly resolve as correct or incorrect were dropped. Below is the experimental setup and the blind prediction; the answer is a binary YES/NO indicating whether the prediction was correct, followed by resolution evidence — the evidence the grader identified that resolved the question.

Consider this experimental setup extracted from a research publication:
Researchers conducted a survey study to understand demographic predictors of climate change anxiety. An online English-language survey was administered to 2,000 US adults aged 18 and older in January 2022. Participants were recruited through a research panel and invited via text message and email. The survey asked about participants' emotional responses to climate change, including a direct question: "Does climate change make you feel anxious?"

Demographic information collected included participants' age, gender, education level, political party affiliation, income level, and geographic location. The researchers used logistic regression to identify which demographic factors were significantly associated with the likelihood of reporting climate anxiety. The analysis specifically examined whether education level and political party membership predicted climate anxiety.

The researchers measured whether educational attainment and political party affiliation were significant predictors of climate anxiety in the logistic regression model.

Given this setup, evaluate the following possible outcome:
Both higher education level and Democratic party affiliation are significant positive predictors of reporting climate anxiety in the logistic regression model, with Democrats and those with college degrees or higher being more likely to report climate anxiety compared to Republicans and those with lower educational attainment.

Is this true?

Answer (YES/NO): NO